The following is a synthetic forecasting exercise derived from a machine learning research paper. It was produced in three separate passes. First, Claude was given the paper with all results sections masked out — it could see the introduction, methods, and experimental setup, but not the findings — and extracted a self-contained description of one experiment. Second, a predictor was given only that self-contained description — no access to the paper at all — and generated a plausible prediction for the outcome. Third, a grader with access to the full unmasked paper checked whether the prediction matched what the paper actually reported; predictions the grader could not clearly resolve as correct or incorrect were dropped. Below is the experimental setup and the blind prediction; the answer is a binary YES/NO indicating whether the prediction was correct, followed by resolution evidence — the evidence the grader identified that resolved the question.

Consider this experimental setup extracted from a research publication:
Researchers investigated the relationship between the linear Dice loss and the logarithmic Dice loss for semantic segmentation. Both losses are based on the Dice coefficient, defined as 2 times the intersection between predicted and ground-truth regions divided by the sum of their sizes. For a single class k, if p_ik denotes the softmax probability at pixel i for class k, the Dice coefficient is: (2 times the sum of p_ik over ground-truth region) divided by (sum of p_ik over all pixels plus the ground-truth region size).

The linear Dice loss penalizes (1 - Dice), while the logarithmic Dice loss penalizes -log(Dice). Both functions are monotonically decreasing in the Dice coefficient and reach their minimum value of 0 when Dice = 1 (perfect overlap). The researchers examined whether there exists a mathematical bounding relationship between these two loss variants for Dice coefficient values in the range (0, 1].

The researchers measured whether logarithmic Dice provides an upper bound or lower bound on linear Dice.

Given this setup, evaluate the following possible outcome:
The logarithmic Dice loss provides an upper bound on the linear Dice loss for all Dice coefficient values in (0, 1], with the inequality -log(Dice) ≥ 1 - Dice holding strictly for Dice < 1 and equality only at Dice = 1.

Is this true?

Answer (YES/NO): YES